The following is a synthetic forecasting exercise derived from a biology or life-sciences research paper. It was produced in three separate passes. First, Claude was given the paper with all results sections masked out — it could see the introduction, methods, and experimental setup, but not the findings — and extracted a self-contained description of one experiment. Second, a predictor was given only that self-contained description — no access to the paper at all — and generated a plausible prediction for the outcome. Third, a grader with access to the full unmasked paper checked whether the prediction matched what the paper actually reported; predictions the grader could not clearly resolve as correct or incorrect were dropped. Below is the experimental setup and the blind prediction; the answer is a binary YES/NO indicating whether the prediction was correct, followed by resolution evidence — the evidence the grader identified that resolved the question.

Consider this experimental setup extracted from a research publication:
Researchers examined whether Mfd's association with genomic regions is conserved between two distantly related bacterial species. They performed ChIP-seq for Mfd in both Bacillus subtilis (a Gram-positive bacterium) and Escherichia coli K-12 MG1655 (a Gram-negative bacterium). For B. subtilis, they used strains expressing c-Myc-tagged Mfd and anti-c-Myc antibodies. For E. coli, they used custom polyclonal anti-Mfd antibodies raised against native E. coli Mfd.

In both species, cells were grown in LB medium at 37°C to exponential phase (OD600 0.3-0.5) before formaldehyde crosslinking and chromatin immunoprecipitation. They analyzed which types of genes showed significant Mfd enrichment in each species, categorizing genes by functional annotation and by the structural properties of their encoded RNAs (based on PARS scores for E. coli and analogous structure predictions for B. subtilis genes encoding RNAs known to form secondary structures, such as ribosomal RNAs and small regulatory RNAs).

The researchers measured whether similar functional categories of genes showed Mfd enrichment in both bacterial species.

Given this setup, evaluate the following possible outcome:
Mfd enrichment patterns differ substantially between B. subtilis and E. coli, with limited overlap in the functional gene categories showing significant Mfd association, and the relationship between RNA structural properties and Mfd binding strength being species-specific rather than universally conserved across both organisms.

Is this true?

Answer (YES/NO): NO